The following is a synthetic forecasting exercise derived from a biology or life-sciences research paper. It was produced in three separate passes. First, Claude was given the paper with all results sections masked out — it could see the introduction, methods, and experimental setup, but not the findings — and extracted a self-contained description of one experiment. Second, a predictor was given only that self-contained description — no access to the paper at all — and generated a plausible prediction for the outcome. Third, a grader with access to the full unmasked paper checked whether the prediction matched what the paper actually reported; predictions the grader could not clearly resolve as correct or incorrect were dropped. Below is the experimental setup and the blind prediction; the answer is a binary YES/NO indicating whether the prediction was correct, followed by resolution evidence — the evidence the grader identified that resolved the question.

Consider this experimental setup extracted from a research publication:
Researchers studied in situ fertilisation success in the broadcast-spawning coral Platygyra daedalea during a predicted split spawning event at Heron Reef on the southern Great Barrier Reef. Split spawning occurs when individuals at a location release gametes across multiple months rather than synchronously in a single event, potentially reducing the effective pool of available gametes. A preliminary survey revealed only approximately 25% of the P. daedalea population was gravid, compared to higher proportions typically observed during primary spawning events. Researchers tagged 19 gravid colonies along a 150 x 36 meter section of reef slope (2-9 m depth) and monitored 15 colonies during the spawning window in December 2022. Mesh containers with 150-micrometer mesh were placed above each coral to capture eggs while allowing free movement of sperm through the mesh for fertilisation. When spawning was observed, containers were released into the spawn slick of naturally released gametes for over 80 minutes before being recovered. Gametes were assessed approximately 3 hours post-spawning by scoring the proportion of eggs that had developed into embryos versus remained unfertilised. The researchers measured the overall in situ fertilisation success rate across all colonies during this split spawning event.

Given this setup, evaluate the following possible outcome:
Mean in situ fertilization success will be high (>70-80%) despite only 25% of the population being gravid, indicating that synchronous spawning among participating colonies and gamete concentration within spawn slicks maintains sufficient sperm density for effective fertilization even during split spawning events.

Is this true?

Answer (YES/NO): NO